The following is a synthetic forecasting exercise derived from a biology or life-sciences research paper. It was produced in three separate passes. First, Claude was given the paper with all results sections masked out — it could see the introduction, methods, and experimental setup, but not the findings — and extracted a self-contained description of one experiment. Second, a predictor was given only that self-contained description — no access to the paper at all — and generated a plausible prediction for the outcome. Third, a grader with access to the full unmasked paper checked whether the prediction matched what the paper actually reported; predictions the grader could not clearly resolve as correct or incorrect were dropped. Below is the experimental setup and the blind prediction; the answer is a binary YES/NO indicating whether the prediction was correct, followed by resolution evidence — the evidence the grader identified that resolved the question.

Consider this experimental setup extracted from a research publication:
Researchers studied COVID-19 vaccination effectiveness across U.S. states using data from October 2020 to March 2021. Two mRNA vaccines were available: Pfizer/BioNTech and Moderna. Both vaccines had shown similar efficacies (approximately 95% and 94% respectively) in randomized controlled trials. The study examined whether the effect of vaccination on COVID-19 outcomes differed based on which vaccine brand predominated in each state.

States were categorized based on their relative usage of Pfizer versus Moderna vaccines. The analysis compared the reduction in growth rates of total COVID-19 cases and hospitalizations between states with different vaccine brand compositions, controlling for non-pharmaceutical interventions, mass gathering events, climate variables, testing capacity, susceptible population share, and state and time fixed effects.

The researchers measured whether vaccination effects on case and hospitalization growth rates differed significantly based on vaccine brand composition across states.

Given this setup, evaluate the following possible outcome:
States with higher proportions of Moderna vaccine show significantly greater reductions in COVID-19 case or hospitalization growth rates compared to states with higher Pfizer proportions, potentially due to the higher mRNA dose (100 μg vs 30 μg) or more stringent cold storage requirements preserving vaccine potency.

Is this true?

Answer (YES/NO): NO